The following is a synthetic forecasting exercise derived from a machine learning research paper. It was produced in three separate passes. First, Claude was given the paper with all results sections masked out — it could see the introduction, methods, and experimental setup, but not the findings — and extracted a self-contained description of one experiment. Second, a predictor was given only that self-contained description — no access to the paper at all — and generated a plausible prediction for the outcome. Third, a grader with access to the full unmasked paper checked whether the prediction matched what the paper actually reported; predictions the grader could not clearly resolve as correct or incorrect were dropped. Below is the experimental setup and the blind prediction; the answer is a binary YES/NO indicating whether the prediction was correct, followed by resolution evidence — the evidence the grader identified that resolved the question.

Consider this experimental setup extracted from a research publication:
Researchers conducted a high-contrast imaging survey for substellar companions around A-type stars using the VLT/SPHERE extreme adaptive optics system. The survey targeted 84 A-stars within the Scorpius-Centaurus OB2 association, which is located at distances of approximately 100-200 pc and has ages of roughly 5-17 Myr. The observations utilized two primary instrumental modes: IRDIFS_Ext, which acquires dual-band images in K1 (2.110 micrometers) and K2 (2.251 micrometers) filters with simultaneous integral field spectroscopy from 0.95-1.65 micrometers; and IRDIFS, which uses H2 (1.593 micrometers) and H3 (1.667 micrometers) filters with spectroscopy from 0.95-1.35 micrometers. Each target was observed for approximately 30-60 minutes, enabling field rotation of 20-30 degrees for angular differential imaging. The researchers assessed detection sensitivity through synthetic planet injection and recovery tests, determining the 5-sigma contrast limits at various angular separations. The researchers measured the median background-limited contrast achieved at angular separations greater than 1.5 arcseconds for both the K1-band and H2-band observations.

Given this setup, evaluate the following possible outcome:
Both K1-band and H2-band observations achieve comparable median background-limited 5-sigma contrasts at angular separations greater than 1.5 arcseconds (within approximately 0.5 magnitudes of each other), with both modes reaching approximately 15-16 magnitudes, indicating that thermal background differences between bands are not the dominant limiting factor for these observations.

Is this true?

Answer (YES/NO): NO